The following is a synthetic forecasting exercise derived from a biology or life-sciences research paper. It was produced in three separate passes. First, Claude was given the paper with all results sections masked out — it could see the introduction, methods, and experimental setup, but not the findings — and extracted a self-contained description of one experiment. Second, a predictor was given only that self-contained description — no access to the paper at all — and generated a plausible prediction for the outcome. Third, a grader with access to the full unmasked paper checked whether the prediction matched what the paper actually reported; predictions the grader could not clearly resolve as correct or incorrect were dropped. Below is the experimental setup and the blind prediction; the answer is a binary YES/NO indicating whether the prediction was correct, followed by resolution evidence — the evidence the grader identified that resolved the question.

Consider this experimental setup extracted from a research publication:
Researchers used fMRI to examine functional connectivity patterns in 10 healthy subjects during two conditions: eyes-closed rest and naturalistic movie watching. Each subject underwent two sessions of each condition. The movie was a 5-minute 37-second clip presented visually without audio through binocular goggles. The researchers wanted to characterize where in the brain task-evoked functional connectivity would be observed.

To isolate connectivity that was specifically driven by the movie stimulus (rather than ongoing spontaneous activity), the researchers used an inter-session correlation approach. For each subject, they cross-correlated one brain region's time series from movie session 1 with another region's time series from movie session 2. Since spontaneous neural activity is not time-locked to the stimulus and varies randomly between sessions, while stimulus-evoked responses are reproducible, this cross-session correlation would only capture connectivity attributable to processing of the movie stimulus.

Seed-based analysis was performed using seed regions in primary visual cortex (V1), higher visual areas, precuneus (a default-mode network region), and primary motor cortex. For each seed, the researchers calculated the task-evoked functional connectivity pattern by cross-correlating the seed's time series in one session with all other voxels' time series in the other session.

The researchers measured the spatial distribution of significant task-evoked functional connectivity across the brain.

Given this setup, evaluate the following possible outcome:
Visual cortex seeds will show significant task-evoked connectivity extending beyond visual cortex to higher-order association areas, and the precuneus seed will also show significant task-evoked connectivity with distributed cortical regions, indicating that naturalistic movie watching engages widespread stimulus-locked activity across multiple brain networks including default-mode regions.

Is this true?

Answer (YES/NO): NO